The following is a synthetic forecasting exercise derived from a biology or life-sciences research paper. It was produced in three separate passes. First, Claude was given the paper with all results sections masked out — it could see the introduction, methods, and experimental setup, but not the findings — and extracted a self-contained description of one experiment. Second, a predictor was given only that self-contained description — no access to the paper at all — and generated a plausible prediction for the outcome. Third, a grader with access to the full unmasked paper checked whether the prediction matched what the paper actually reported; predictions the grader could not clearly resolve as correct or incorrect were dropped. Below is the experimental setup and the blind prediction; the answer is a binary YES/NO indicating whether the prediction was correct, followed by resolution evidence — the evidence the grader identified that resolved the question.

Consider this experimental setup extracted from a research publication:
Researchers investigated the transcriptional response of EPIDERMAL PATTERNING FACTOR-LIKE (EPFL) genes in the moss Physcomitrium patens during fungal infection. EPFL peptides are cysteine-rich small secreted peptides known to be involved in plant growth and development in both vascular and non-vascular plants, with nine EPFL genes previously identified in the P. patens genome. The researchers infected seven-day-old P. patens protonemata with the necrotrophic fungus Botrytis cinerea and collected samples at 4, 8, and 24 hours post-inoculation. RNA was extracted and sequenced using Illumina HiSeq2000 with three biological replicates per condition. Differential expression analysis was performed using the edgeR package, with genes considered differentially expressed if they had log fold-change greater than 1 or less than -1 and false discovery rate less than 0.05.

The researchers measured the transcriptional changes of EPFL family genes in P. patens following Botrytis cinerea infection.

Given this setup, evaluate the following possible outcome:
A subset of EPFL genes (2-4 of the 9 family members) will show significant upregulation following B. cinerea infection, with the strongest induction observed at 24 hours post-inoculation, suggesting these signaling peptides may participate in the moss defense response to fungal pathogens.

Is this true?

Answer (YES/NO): NO